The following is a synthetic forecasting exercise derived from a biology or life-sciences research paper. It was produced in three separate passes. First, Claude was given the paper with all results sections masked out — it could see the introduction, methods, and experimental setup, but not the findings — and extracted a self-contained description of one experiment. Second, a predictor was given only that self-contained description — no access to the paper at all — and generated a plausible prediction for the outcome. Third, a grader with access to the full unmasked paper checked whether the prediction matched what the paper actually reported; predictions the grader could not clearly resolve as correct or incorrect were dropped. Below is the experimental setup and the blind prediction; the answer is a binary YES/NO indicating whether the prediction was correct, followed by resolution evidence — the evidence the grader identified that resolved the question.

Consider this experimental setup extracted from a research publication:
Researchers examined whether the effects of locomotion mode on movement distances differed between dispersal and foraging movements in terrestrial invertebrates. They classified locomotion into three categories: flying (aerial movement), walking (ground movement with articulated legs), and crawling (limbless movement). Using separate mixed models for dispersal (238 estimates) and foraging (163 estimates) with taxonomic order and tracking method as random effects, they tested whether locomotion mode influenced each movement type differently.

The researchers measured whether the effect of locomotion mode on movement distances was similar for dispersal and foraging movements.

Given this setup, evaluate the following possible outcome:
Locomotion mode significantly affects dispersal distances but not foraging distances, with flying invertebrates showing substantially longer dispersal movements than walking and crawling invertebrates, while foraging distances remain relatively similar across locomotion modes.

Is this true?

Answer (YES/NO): NO